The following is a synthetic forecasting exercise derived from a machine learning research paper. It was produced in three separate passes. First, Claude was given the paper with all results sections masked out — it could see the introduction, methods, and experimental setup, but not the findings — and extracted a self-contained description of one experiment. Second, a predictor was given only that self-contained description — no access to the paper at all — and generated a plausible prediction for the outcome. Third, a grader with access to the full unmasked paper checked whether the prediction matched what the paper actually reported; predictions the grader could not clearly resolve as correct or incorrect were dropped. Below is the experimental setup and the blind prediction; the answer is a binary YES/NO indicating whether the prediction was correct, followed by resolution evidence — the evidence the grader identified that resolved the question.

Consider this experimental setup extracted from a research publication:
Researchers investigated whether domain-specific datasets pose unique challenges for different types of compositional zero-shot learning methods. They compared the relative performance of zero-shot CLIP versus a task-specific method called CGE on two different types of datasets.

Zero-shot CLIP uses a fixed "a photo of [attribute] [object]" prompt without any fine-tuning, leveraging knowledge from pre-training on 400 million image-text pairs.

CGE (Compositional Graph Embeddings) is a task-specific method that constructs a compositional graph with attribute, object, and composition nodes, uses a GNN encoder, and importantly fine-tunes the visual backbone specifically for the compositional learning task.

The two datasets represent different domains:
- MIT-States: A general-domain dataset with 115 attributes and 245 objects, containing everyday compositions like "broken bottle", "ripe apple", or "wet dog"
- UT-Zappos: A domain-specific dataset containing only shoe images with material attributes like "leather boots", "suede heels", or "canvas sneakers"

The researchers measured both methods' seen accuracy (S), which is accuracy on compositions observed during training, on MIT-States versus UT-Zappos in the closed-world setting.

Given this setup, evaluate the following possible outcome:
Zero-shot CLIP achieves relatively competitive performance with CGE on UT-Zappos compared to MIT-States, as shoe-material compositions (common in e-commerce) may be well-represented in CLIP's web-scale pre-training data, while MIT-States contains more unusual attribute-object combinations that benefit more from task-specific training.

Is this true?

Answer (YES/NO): NO